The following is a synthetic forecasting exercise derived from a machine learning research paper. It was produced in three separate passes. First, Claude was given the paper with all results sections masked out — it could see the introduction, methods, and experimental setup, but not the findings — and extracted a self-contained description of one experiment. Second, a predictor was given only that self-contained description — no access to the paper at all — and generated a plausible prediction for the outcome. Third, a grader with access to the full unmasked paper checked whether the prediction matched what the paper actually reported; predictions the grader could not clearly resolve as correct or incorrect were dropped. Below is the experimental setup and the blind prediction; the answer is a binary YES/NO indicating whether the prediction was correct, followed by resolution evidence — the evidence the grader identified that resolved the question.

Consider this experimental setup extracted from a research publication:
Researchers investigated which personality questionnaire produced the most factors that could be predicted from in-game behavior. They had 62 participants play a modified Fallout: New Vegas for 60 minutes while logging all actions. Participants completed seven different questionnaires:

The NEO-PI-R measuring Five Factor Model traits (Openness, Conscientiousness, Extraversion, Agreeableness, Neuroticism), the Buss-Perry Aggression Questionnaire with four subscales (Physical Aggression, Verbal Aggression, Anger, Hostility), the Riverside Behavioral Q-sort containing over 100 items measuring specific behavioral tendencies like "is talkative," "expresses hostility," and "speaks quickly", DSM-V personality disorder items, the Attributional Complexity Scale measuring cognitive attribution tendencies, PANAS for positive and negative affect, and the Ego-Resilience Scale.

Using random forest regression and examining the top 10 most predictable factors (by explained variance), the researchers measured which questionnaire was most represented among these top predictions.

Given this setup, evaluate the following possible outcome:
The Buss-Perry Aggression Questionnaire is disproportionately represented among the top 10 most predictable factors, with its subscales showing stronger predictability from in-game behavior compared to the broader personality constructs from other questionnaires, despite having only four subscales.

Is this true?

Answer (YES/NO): NO